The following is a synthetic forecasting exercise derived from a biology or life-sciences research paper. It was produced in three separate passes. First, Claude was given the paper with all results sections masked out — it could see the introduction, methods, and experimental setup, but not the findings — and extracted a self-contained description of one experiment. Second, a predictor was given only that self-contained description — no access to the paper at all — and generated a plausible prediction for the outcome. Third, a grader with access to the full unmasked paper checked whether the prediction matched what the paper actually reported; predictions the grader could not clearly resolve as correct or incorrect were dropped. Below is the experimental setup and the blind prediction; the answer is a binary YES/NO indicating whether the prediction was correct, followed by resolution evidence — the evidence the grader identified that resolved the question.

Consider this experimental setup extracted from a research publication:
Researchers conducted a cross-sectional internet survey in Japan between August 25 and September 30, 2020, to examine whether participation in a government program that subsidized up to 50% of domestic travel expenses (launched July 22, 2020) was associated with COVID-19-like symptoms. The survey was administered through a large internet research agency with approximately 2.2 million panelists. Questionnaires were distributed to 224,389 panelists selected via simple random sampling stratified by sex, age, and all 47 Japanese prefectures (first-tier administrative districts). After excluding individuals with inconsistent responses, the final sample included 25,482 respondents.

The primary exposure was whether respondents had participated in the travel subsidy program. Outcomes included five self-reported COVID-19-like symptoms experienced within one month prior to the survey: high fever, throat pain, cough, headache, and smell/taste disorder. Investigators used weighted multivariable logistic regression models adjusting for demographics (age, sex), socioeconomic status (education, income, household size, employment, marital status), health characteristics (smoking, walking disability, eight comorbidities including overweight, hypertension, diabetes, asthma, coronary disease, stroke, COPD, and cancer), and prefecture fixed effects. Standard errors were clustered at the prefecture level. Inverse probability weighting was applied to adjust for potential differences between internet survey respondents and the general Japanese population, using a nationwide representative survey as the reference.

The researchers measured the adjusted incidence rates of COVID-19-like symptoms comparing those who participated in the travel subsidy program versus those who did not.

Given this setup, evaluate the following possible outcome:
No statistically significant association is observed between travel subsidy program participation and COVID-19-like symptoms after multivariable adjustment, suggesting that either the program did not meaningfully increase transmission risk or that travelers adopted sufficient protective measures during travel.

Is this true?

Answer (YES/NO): NO